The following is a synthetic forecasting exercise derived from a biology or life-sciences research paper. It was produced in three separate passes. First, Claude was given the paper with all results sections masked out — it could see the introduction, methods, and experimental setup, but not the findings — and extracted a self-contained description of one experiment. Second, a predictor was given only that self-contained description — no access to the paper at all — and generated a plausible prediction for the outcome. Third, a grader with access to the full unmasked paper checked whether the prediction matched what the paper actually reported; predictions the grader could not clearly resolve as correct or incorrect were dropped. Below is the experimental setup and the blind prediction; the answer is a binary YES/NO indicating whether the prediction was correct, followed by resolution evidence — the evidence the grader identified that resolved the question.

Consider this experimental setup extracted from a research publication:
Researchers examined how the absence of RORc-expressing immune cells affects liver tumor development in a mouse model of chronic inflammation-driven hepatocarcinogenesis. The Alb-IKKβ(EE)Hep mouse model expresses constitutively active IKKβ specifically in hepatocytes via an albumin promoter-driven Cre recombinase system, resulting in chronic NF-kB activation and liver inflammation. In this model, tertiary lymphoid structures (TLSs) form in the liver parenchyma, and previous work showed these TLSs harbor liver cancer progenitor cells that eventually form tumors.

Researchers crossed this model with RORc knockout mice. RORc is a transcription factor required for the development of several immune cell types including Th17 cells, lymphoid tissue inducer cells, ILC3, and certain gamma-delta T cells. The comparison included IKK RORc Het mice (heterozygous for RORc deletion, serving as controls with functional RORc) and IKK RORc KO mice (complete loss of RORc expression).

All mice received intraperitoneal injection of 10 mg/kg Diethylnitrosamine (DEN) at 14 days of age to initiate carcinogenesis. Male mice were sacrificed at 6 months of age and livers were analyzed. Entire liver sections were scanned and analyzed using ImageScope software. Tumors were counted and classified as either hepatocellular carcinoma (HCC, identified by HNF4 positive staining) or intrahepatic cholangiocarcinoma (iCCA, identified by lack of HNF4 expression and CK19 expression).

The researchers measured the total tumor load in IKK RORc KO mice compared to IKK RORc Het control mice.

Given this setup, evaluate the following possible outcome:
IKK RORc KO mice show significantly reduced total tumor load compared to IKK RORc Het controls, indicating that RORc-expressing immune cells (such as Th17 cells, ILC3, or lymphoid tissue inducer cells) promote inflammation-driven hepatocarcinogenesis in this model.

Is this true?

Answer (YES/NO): NO